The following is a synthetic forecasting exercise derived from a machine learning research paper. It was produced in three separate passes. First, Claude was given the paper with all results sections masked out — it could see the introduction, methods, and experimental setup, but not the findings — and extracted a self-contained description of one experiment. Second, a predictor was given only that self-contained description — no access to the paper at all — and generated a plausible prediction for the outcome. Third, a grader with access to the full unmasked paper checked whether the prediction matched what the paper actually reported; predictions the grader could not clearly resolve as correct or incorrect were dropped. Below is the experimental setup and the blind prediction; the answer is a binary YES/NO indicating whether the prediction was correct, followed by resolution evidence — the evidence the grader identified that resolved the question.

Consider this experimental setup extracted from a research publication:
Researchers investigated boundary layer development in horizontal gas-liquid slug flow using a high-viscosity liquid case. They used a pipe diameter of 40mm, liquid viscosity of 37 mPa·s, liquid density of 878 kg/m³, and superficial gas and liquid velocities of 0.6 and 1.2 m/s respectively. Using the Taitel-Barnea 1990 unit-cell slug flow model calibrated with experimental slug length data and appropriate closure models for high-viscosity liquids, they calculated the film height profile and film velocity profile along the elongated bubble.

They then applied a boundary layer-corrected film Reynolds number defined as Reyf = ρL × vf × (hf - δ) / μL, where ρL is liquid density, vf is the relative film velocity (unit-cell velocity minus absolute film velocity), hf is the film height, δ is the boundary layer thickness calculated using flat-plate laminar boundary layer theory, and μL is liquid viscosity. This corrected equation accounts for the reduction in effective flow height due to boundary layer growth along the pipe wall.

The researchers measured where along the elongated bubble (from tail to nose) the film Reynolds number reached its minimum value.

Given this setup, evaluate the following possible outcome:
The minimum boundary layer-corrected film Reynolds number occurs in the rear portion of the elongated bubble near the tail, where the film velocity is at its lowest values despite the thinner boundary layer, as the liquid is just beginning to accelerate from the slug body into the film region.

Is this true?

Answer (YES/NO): NO